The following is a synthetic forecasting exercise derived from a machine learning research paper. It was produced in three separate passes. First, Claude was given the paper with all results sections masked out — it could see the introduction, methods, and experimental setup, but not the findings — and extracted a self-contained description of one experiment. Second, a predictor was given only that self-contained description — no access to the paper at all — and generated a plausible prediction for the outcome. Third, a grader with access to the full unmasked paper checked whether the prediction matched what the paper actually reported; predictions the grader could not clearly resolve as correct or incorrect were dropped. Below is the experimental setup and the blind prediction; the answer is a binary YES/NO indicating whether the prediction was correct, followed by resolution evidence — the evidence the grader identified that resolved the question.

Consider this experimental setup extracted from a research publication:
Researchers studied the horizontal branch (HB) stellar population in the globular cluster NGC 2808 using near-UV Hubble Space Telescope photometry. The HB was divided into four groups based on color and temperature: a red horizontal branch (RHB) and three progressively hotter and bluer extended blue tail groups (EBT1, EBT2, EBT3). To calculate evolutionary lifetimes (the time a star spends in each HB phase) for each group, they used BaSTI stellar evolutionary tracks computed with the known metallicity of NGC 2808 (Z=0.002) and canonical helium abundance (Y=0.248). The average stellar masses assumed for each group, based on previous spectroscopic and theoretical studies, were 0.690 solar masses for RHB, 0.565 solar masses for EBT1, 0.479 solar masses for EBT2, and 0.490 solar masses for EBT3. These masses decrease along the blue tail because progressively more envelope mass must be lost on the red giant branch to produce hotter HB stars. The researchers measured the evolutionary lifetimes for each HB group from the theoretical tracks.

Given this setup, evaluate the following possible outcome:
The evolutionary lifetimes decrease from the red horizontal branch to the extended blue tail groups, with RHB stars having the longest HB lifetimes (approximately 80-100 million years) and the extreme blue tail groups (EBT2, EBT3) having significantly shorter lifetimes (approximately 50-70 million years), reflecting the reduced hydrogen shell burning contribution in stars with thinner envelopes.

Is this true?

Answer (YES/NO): NO